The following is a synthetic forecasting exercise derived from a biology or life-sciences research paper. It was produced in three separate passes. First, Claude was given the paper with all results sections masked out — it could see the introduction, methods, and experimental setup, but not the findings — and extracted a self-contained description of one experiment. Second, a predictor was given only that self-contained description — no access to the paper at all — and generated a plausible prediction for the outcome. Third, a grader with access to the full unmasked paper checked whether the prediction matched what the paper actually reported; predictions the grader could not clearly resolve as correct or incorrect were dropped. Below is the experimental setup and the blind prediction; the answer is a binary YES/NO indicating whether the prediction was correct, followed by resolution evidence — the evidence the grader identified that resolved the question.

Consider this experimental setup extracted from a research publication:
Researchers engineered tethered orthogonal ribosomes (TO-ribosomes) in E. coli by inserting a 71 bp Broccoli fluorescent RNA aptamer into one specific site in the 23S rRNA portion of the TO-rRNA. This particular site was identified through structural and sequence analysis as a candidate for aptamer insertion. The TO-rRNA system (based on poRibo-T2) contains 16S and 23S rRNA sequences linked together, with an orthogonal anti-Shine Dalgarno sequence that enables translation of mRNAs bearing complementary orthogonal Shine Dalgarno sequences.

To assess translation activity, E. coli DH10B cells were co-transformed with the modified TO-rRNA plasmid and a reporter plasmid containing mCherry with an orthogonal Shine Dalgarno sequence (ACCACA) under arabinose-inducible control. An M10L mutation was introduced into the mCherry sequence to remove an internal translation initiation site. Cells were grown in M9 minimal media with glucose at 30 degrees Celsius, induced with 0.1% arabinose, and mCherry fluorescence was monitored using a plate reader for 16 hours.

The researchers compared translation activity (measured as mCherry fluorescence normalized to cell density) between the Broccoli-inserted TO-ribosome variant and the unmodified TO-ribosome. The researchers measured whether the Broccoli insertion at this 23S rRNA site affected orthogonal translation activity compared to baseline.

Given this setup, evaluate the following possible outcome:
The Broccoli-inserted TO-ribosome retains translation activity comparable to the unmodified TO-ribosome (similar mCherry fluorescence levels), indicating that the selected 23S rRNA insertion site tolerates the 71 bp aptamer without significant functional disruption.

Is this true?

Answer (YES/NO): YES